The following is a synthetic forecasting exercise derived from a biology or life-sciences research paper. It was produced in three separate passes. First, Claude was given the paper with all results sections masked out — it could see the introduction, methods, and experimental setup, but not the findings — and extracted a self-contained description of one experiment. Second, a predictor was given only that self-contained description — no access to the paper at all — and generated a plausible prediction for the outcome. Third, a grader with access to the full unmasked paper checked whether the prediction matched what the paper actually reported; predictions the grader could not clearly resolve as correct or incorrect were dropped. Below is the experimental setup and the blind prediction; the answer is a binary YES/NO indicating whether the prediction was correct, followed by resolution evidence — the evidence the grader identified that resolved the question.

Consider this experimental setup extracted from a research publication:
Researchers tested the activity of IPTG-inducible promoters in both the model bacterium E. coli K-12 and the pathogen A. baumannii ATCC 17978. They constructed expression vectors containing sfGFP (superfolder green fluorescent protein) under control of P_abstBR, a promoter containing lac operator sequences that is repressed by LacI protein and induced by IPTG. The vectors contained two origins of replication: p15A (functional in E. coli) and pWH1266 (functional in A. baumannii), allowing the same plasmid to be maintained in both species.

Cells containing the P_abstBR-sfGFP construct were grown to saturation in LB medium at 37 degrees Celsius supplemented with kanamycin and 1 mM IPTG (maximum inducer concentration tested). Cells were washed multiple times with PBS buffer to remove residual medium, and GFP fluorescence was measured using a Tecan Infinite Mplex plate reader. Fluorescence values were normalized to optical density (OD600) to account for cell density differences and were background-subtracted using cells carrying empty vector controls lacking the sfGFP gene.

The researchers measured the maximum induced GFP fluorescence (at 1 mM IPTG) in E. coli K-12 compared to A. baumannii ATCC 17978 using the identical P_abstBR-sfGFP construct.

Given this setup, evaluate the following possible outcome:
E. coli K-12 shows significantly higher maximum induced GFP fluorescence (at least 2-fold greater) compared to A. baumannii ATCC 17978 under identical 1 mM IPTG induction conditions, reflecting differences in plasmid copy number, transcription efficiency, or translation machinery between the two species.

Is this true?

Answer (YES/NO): NO